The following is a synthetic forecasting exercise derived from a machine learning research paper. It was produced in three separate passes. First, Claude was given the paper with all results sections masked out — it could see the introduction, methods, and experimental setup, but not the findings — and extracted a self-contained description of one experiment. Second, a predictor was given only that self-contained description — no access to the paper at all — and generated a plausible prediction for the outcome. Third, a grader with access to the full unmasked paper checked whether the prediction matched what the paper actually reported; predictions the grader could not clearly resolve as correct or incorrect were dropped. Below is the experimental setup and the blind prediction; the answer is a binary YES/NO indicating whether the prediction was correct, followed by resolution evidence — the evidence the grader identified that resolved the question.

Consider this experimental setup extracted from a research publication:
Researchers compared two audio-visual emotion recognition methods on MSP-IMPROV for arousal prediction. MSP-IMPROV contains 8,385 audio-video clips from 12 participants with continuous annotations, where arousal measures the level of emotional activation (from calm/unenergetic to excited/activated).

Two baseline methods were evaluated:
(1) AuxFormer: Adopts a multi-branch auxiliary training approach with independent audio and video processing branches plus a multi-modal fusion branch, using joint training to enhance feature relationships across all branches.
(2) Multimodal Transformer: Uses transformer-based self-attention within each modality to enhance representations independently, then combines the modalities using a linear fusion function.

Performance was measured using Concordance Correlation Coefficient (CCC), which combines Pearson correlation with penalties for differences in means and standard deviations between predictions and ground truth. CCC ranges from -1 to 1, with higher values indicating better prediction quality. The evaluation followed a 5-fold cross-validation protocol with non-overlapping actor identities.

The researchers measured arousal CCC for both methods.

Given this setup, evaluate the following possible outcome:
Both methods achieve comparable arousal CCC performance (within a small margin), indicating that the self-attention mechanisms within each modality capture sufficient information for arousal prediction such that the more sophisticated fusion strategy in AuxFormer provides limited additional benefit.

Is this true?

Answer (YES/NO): NO